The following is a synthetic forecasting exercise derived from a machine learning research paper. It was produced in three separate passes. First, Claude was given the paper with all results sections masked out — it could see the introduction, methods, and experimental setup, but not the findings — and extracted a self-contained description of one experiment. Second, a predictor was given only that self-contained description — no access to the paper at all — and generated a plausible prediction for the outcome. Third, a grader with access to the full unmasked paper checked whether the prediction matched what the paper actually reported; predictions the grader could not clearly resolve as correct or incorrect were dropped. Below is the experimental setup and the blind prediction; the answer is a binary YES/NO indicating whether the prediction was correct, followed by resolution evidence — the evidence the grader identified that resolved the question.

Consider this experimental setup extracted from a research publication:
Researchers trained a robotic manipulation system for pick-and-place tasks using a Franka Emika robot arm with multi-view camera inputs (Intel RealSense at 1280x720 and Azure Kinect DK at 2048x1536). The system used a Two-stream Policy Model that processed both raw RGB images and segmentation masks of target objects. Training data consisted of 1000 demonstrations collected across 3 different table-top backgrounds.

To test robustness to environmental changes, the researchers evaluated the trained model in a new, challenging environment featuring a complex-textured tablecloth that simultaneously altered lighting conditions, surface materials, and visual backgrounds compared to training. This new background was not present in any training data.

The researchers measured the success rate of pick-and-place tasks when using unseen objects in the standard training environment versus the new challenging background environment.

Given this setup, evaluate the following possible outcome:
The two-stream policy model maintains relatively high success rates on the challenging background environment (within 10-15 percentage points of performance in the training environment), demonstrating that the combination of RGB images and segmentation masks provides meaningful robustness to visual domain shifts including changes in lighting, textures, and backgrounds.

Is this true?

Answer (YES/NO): NO